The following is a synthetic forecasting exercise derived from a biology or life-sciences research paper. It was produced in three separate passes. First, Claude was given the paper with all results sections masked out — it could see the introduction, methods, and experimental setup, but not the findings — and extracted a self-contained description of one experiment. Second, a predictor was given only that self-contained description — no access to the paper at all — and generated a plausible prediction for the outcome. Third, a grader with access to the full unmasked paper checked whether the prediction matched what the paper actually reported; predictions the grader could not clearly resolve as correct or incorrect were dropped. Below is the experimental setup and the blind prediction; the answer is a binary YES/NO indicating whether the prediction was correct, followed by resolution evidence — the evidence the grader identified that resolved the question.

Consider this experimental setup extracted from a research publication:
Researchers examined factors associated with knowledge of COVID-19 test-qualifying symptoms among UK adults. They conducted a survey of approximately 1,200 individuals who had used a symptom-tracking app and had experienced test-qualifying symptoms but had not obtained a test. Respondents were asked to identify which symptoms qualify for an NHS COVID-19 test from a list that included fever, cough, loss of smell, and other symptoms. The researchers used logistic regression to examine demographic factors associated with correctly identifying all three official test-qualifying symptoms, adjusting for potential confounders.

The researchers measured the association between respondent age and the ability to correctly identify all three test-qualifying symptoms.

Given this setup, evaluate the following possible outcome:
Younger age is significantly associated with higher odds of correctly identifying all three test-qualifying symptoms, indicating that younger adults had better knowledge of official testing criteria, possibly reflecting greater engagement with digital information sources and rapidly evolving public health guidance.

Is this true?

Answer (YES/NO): YES